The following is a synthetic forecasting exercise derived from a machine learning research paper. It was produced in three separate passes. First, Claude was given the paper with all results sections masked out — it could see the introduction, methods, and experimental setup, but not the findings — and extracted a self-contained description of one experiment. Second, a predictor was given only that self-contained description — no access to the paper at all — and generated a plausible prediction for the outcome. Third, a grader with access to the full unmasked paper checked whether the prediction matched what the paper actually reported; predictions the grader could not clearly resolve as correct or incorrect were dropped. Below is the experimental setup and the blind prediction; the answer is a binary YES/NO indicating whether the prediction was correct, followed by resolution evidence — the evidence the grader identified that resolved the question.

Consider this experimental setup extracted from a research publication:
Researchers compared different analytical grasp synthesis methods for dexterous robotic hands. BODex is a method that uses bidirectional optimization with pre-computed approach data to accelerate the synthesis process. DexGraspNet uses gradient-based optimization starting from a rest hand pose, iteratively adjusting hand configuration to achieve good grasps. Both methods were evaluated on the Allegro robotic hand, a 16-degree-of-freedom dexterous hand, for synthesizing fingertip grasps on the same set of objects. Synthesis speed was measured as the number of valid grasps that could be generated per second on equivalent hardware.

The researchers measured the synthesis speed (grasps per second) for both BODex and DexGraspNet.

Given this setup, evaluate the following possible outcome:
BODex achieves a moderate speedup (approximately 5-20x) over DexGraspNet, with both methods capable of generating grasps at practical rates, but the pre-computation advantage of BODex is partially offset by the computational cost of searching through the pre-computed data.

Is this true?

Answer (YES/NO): NO